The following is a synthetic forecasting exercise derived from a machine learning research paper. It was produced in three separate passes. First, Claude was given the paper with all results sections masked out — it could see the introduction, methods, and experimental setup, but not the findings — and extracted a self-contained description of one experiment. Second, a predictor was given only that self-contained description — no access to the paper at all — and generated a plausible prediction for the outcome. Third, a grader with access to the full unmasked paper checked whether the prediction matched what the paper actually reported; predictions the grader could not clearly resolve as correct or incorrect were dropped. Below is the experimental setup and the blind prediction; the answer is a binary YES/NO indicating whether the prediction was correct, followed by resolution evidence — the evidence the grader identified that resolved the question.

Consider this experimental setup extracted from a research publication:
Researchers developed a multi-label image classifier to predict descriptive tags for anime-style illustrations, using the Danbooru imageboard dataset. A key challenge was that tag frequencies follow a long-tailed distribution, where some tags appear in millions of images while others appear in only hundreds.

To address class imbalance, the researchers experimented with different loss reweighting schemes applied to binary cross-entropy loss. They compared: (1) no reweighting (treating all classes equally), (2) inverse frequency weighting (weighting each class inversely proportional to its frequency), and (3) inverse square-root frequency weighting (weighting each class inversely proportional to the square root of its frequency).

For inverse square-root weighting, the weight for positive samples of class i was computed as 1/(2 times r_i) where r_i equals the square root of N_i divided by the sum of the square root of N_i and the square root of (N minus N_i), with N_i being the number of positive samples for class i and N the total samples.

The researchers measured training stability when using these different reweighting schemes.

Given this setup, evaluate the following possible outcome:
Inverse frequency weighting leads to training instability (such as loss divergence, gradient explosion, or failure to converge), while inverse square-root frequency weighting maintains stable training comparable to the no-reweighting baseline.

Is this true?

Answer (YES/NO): YES